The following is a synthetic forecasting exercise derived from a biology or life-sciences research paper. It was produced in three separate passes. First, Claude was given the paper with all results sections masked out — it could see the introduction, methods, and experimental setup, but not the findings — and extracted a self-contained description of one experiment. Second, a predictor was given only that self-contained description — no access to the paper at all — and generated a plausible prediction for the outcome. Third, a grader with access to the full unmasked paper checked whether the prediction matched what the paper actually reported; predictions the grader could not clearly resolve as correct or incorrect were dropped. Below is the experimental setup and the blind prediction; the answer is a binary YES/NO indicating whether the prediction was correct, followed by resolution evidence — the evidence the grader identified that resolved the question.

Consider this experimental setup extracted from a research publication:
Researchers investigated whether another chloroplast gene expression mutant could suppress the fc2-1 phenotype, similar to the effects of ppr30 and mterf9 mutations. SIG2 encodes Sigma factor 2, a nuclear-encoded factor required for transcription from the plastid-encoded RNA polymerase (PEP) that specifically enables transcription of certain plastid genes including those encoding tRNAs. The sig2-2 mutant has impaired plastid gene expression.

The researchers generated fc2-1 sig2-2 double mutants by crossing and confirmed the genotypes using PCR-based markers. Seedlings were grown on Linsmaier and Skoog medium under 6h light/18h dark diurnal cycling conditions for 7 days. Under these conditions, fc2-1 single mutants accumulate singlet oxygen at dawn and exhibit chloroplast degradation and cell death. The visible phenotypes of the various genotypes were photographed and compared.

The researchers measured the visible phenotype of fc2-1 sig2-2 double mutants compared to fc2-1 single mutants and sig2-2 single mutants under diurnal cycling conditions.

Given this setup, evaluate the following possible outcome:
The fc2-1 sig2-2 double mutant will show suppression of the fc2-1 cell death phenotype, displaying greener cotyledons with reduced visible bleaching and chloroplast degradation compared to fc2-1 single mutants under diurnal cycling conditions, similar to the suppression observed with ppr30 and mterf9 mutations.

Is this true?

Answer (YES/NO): NO